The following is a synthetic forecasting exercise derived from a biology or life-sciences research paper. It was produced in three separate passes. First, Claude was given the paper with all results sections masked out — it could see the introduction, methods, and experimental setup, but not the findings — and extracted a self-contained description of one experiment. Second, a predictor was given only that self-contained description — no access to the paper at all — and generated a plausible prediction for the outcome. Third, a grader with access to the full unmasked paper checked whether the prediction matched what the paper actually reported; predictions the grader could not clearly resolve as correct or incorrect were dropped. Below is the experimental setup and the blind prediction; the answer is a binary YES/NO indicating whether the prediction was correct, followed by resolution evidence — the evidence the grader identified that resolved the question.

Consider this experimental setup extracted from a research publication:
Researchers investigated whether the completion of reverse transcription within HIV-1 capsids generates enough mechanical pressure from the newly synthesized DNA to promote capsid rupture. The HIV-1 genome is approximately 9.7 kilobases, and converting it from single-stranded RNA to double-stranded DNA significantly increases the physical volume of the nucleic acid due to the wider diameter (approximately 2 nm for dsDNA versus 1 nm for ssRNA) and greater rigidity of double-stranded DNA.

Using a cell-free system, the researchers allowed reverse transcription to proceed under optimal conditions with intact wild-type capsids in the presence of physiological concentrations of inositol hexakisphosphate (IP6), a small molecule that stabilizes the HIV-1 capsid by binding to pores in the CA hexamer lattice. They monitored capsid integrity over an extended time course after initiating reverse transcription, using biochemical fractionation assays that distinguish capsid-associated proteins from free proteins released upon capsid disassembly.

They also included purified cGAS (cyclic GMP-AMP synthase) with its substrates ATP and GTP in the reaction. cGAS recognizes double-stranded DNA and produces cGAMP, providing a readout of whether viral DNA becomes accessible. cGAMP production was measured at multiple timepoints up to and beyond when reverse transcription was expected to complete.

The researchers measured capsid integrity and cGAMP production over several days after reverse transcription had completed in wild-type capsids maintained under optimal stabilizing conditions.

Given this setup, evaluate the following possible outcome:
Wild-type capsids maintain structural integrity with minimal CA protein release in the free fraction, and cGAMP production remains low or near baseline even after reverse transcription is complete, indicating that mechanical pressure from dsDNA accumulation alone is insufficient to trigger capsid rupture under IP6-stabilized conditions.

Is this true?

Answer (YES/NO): NO